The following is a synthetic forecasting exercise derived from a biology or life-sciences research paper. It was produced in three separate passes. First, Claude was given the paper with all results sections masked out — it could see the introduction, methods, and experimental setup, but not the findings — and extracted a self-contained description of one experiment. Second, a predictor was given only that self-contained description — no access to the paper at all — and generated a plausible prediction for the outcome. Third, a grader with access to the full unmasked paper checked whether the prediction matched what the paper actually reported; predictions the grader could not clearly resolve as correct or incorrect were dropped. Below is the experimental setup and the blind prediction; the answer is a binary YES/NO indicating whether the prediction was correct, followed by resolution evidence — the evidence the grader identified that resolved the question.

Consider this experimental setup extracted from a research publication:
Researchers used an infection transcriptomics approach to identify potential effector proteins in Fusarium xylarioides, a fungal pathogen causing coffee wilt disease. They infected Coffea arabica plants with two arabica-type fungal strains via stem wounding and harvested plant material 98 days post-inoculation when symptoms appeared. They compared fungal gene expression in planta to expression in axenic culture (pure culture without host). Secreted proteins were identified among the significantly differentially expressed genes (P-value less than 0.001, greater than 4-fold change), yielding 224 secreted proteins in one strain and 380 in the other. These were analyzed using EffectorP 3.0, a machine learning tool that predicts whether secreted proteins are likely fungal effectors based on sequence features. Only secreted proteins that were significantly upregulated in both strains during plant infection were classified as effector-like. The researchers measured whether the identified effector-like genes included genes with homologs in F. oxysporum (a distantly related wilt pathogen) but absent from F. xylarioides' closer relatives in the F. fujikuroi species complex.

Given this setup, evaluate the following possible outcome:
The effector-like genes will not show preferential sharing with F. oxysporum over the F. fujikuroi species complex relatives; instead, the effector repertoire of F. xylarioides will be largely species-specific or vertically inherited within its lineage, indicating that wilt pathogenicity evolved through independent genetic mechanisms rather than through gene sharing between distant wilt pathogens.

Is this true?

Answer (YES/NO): NO